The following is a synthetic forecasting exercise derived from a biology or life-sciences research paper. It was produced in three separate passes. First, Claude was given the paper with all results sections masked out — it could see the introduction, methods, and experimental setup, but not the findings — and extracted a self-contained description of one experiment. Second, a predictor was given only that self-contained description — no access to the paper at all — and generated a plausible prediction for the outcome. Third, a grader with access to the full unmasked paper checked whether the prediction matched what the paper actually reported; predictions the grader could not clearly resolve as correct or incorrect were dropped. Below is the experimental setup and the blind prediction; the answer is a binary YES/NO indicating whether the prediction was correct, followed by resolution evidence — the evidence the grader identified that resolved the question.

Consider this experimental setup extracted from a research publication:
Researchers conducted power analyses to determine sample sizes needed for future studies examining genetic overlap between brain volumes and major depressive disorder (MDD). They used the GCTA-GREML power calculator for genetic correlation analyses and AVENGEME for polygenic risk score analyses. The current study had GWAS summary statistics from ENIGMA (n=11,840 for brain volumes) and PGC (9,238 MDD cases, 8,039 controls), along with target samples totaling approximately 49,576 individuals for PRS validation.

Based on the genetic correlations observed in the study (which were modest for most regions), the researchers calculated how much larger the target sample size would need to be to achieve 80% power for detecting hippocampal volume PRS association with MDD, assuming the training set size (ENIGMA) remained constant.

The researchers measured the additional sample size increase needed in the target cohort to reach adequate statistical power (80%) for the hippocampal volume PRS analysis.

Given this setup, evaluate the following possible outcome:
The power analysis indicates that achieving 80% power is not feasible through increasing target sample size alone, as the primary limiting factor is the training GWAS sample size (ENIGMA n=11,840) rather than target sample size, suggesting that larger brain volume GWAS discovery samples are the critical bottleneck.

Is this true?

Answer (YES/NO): NO